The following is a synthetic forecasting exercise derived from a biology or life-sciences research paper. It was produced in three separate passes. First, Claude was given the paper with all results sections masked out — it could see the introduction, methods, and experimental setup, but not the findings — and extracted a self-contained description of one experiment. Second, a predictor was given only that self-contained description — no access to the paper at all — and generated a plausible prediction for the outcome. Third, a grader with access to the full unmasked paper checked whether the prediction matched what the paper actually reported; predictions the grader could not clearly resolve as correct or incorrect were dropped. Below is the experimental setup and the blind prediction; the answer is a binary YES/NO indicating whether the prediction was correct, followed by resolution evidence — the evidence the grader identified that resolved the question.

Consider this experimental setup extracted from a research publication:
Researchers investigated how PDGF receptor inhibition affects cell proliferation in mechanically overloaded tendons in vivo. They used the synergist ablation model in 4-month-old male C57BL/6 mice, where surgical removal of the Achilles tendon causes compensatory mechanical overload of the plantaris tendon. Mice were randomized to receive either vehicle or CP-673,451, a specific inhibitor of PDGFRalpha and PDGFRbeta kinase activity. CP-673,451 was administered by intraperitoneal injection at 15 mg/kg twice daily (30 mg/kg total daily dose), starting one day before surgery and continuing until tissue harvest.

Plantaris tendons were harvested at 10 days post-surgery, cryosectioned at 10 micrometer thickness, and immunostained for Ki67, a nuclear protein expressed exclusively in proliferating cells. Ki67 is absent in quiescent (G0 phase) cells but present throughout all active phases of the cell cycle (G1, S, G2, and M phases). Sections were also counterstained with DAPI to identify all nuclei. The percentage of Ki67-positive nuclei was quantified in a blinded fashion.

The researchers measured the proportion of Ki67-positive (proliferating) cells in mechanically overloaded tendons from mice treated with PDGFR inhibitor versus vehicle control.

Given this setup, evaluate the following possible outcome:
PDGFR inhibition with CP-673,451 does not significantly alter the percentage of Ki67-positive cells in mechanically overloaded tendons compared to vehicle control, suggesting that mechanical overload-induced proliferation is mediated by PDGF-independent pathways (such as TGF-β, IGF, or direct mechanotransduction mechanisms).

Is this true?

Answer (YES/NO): NO